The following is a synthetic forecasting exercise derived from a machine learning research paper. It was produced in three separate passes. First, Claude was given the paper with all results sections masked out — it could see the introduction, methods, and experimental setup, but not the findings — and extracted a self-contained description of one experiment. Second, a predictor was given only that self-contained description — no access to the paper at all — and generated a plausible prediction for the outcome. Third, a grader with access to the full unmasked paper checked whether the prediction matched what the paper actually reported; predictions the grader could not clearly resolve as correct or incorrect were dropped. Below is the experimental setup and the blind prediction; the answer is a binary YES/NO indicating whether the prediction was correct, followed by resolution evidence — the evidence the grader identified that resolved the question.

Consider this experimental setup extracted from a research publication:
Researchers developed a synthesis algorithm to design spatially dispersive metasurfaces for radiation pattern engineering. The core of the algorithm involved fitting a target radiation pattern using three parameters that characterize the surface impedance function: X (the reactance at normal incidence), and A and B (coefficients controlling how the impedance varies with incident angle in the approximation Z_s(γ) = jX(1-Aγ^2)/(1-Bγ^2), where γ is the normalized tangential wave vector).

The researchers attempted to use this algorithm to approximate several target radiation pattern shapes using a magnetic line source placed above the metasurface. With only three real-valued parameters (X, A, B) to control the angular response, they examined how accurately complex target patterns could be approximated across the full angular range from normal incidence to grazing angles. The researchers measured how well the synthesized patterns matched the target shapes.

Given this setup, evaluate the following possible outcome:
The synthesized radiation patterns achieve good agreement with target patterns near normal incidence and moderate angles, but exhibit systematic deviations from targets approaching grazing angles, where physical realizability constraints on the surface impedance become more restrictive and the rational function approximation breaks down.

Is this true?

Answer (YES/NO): YES